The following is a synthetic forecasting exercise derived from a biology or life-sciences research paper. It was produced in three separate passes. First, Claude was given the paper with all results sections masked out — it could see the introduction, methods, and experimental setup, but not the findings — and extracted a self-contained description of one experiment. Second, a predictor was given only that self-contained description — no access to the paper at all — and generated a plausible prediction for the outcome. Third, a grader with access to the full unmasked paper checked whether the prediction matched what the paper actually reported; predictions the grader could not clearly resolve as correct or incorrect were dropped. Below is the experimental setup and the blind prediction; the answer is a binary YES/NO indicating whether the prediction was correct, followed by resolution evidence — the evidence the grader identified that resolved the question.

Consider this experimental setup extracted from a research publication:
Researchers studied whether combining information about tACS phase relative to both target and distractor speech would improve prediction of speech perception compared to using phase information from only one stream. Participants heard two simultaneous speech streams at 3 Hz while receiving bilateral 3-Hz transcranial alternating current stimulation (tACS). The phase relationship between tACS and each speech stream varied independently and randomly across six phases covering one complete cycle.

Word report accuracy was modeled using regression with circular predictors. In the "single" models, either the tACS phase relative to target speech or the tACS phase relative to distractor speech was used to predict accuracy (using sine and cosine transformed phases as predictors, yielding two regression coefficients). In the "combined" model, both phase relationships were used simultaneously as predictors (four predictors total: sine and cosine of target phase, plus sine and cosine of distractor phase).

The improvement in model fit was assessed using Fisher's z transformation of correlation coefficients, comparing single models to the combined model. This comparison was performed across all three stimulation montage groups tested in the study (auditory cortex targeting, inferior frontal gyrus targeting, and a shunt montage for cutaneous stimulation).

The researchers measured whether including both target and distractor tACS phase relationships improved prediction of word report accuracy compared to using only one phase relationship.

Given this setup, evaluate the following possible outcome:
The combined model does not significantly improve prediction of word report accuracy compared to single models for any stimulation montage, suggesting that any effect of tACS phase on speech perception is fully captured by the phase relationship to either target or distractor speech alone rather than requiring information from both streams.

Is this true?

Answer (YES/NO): NO